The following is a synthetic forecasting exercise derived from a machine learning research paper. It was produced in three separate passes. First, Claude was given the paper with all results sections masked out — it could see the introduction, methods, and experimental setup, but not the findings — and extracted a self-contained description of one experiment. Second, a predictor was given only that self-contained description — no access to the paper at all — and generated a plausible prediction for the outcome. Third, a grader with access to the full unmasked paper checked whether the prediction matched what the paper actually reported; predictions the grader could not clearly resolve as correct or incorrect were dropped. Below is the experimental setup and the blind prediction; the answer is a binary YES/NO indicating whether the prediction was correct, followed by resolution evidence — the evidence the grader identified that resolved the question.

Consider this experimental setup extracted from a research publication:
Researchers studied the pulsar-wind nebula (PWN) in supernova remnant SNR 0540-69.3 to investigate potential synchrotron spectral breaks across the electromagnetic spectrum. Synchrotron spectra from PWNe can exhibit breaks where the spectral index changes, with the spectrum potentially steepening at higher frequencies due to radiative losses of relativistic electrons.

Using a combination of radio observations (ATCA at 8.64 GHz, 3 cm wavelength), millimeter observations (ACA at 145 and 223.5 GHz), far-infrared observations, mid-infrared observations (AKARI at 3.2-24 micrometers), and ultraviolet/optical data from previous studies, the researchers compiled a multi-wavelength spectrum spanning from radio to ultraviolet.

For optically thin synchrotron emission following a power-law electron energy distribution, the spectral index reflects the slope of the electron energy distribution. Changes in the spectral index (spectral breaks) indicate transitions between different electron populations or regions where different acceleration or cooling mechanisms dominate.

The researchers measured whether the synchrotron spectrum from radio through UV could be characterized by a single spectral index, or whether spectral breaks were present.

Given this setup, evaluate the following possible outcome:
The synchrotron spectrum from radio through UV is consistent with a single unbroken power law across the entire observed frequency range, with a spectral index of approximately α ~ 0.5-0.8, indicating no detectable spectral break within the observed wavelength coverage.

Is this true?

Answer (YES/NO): NO